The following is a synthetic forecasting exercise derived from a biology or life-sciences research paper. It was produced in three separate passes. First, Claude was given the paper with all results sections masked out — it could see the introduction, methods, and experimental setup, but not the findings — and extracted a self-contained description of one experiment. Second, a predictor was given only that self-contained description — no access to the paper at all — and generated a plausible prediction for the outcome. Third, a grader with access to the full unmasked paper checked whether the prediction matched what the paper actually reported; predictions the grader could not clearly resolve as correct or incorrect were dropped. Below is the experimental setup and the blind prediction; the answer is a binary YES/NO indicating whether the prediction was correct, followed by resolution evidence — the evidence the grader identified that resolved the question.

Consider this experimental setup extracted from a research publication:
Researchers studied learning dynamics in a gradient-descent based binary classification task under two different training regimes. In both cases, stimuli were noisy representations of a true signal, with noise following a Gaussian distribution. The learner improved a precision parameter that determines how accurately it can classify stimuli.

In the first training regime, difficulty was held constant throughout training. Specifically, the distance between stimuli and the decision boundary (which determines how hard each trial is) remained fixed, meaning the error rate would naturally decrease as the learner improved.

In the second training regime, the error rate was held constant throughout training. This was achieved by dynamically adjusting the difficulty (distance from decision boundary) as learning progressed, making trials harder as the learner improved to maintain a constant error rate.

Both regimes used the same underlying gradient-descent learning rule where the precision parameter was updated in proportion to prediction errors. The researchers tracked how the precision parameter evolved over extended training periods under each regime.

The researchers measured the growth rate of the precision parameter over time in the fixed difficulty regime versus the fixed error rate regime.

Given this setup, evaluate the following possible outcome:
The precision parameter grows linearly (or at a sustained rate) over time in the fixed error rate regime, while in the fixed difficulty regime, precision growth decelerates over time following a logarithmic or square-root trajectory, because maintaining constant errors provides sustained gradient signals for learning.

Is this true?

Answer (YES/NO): NO